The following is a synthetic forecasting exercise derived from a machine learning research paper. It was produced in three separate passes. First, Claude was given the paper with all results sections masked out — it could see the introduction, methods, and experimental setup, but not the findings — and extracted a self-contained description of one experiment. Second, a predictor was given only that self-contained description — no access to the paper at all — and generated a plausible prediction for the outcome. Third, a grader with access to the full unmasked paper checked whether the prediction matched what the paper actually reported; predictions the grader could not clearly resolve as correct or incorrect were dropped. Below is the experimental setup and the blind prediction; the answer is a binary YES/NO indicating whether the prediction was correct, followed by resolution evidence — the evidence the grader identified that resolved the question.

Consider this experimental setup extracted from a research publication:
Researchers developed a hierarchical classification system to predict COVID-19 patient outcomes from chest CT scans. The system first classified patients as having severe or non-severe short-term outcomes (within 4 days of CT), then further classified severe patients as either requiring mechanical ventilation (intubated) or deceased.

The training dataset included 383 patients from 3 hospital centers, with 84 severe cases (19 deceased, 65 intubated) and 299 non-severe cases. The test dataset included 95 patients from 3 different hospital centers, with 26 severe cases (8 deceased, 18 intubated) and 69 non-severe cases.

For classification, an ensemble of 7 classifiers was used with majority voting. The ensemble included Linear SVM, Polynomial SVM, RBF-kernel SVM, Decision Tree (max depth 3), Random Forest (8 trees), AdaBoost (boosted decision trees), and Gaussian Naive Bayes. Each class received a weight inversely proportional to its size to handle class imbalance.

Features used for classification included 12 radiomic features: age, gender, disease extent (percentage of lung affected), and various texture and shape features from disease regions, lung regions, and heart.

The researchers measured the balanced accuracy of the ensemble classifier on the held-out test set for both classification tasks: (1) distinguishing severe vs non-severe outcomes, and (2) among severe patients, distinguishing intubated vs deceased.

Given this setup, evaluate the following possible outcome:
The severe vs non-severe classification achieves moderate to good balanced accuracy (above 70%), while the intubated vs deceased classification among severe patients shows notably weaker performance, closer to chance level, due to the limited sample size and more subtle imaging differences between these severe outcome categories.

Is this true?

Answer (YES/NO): NO